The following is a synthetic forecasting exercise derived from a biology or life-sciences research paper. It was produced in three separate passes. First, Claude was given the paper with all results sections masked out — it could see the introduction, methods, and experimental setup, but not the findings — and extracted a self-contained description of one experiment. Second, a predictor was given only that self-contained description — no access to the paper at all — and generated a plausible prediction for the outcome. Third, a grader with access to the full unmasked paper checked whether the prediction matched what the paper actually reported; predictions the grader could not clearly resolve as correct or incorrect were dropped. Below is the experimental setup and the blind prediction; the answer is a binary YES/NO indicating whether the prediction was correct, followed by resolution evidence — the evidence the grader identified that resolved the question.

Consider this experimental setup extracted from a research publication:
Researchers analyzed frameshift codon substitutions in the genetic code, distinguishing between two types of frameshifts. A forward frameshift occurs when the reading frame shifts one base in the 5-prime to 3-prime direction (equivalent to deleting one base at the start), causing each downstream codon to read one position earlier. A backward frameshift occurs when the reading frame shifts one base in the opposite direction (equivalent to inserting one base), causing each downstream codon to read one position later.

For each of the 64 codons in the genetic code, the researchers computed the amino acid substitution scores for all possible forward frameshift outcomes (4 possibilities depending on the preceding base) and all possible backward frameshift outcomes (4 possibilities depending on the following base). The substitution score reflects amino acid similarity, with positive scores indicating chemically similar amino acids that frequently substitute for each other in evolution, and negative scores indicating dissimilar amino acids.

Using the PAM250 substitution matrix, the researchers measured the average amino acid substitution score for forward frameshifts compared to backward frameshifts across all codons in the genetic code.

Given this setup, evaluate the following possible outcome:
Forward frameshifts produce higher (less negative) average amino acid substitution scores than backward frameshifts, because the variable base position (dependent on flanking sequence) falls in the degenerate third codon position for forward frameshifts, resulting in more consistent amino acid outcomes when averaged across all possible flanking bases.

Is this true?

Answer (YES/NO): YES